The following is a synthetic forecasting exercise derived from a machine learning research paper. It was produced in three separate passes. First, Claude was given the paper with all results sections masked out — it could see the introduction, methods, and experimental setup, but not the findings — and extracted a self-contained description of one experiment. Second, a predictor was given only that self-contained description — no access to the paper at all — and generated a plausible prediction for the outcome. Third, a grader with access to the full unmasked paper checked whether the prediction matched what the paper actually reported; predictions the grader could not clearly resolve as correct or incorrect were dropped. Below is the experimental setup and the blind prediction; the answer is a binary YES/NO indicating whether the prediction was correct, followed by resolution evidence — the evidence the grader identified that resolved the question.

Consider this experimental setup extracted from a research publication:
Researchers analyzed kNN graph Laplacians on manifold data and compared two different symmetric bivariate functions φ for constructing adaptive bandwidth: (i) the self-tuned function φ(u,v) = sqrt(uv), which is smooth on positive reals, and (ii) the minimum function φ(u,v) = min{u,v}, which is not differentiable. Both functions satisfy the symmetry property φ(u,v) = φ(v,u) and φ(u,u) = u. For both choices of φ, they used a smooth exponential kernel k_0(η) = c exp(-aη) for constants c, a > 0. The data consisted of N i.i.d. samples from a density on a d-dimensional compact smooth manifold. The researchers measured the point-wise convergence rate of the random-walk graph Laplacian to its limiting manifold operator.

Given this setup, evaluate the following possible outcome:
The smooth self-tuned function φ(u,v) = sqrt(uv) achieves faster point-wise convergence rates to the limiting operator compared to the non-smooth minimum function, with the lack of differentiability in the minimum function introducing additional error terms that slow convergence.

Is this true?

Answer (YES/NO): YES